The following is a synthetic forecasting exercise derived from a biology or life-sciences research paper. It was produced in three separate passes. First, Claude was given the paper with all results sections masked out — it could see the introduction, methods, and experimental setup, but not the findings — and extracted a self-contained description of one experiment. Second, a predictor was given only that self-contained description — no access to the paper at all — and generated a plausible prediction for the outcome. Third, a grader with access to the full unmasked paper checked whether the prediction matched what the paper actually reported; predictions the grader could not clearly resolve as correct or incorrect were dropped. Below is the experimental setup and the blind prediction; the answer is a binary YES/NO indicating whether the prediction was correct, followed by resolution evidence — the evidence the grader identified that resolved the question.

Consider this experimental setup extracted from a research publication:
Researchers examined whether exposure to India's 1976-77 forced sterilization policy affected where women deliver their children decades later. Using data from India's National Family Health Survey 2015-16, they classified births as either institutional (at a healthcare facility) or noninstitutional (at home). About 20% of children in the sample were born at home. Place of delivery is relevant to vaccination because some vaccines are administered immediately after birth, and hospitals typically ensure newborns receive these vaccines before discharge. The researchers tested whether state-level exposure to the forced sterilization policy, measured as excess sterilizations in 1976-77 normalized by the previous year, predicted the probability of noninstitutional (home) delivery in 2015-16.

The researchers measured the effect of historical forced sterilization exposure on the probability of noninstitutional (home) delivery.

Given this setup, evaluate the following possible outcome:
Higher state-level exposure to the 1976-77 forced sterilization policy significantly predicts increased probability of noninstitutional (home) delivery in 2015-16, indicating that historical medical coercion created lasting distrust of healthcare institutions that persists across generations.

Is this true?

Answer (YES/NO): YES